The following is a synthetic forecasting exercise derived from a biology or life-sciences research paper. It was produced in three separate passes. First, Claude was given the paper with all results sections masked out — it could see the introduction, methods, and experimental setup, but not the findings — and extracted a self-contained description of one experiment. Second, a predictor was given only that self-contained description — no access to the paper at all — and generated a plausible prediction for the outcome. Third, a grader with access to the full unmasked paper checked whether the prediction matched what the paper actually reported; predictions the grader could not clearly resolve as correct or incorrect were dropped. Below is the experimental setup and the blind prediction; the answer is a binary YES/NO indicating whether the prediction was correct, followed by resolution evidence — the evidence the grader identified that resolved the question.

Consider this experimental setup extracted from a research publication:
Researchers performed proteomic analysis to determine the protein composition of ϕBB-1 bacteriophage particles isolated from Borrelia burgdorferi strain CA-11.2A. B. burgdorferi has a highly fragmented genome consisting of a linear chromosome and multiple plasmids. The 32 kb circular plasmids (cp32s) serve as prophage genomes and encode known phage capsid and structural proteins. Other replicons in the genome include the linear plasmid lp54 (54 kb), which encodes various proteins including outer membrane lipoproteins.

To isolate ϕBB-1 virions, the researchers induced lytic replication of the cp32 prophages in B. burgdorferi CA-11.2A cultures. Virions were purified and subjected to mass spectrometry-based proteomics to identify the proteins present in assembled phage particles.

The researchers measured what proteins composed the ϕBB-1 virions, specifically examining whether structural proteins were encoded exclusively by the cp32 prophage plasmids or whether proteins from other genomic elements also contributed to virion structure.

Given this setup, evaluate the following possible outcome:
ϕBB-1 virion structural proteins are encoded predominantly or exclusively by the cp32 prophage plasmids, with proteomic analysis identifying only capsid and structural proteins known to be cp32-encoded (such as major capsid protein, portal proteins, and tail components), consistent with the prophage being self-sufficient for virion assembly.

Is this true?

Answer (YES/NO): NO